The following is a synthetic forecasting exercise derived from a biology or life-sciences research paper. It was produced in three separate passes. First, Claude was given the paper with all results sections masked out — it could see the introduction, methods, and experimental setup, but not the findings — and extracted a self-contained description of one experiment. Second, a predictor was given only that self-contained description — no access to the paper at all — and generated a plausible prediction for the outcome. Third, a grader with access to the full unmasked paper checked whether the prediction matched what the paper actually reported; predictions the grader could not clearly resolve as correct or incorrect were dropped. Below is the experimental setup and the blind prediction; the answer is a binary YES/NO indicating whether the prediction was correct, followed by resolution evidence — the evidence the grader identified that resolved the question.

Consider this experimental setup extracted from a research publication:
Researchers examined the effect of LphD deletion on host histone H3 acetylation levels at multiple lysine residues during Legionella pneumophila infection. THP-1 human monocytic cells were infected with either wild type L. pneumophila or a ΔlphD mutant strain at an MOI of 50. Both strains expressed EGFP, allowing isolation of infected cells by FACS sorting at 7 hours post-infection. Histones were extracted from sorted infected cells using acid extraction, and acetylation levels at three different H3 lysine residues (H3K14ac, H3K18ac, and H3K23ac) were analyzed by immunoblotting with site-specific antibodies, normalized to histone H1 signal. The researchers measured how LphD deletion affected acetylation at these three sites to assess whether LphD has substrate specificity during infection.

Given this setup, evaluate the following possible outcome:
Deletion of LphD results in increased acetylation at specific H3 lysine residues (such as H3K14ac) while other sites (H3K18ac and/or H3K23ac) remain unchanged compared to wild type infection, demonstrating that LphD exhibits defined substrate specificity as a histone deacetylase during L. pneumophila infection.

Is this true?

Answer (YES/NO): YES